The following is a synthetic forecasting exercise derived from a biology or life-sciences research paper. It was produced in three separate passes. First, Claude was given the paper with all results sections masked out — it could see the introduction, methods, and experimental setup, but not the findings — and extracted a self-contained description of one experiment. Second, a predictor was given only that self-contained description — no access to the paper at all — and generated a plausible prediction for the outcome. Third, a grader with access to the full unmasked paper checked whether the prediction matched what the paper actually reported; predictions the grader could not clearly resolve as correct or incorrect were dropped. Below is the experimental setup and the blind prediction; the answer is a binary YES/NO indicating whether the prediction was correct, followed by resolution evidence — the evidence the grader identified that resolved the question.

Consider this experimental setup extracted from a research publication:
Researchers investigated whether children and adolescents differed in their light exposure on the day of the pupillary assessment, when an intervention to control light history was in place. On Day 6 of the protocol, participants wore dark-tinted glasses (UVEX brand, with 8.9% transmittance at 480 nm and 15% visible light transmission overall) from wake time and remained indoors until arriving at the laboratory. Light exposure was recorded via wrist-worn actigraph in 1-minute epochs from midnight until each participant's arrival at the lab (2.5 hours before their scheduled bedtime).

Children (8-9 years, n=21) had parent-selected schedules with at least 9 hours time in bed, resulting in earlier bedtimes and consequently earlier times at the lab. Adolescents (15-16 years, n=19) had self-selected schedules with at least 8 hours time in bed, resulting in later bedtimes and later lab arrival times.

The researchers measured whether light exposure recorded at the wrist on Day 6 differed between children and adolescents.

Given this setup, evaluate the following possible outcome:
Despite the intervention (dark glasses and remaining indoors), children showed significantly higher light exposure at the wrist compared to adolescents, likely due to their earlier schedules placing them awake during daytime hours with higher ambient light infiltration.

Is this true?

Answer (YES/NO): NO